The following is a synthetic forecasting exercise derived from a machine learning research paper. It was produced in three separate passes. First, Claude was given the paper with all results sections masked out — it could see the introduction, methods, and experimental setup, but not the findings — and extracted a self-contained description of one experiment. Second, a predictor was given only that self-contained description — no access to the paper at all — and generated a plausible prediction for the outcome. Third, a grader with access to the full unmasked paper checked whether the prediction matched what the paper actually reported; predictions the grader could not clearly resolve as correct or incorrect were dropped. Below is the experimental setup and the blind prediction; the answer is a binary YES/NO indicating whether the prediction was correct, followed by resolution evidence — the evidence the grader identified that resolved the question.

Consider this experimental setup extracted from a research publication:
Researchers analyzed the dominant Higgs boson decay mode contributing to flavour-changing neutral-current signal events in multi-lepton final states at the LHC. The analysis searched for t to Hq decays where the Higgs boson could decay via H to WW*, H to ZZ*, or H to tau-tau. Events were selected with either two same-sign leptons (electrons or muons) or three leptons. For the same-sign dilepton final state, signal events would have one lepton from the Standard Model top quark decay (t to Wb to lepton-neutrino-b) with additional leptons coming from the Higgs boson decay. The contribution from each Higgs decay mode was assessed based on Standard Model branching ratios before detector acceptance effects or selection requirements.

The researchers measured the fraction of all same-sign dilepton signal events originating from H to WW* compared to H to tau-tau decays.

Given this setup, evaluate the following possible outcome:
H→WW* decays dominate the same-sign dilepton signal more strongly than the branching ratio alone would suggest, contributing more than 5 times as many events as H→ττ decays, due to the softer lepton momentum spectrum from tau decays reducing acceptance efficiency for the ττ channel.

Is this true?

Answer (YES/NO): NO